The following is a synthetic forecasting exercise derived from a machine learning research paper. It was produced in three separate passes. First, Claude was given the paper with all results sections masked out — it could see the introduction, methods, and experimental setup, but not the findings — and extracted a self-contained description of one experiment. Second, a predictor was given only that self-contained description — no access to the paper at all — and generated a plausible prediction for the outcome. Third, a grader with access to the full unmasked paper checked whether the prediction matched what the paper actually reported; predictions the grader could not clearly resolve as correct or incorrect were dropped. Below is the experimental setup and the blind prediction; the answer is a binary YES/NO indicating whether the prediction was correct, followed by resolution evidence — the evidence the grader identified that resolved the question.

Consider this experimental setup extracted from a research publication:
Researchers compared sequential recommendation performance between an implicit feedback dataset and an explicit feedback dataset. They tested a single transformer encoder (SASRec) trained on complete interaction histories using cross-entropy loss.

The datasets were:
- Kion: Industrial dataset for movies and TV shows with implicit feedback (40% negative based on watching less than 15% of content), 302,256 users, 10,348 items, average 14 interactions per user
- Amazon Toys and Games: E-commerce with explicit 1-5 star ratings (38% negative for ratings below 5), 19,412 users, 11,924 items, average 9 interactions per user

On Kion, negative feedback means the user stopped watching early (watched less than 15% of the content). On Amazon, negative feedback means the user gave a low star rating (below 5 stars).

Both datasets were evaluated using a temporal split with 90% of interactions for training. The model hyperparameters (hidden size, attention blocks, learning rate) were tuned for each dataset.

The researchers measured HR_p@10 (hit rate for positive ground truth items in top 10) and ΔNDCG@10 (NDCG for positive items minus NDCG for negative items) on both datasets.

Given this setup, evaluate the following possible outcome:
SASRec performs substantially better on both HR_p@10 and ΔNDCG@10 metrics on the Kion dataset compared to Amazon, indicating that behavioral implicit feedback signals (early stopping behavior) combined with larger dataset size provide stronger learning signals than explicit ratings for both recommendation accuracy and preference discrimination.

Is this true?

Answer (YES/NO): YES